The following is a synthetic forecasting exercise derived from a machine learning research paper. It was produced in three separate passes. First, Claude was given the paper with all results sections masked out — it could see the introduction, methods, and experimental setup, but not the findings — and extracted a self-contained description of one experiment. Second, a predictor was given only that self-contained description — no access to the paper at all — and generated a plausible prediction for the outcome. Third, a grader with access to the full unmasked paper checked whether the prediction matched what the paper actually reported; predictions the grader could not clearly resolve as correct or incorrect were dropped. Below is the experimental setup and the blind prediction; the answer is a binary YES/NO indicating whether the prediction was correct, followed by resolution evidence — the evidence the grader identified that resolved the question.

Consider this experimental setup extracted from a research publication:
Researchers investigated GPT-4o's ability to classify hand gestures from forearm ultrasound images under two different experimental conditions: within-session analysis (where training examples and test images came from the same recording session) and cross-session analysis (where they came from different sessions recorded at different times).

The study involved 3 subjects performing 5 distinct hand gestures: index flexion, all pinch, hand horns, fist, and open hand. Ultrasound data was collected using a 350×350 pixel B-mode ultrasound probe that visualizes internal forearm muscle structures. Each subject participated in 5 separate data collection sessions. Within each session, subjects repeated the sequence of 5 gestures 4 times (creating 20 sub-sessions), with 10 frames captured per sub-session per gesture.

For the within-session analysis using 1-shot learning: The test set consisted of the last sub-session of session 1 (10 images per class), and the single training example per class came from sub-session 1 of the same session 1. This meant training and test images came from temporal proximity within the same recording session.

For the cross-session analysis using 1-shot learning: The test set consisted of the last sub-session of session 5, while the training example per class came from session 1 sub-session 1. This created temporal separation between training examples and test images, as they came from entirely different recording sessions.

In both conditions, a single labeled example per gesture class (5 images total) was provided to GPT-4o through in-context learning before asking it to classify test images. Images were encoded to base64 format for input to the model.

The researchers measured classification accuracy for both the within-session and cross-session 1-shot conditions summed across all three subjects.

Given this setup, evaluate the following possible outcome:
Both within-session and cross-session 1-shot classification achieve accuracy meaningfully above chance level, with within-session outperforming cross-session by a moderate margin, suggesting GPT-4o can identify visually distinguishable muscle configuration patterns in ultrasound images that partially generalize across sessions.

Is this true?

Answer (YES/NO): YES